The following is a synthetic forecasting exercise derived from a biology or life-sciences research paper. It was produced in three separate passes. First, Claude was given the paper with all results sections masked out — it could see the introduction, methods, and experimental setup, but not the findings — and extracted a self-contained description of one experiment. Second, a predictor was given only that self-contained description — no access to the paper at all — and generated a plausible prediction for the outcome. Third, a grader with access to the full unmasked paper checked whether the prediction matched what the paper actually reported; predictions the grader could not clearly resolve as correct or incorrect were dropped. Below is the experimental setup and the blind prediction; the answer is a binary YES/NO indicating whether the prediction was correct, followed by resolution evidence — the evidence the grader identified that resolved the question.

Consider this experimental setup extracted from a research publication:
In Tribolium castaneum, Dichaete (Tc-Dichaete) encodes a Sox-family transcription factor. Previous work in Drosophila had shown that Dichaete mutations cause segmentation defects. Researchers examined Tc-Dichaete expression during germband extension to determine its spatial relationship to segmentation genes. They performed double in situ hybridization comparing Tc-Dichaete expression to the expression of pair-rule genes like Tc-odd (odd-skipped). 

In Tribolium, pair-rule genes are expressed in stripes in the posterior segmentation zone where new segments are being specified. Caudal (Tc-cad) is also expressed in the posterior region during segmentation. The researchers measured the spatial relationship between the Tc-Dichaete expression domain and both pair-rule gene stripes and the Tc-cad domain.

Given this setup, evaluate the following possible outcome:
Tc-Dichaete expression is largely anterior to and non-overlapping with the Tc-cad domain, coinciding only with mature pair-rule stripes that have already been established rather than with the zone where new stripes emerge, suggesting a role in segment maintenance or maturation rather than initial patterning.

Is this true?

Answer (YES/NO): NO